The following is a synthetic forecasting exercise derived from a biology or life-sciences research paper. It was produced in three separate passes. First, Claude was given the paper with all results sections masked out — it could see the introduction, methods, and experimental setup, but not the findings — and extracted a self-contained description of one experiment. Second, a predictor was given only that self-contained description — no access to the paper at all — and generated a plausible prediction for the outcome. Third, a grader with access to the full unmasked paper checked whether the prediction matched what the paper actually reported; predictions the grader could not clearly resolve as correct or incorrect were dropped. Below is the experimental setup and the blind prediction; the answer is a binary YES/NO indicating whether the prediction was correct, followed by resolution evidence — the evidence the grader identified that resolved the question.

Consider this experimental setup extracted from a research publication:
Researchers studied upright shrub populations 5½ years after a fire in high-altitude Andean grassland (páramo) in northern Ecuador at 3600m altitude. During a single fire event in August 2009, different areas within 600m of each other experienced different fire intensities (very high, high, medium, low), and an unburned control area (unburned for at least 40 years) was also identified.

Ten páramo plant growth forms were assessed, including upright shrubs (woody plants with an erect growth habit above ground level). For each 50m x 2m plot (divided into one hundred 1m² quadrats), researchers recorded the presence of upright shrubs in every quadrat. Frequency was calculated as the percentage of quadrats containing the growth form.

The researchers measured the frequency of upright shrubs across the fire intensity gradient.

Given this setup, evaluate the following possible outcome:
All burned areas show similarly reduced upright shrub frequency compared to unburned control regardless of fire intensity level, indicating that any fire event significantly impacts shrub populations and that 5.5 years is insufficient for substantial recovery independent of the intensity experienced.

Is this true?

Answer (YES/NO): NO